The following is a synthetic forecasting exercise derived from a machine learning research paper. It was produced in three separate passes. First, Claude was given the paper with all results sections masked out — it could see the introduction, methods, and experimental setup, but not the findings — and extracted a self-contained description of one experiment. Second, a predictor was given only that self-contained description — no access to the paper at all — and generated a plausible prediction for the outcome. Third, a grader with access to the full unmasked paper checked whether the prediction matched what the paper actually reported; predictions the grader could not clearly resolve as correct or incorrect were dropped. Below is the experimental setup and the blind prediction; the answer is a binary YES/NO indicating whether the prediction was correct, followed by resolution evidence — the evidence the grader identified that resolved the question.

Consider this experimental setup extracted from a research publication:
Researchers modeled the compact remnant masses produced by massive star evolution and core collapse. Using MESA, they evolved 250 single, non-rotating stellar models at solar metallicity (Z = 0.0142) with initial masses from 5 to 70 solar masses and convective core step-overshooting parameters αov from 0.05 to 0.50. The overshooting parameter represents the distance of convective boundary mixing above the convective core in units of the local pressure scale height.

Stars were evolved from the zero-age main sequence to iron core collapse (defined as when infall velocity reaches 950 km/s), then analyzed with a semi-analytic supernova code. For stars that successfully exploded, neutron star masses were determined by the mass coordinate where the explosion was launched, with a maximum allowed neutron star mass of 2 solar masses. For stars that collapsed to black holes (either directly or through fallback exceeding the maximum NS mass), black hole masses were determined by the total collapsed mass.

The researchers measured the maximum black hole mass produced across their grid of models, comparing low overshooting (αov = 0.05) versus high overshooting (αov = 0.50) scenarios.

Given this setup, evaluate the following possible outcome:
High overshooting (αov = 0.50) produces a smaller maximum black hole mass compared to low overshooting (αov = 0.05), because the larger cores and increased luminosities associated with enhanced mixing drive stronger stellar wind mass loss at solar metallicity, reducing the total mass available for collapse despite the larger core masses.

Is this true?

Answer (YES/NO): NO